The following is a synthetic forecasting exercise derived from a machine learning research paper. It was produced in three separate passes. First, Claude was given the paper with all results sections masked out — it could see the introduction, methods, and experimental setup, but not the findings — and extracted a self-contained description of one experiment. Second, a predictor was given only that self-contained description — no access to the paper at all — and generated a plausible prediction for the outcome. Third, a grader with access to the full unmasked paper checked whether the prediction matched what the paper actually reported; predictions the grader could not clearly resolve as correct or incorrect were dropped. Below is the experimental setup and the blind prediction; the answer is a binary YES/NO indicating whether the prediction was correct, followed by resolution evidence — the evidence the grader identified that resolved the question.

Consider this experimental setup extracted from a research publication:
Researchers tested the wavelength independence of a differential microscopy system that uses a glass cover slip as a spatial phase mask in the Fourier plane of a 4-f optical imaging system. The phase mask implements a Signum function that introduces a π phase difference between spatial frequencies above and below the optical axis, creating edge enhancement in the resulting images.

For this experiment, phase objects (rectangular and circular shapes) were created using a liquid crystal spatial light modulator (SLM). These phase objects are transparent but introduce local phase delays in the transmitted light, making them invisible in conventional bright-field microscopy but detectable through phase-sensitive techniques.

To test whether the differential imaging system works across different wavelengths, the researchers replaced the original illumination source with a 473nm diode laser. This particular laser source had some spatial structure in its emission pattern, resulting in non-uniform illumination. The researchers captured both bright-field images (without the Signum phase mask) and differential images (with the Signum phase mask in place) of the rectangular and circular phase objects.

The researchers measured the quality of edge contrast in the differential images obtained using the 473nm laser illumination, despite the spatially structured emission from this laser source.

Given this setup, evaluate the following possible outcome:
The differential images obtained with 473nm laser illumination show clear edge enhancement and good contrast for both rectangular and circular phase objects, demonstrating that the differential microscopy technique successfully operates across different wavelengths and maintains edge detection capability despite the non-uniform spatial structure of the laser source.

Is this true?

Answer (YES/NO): YES